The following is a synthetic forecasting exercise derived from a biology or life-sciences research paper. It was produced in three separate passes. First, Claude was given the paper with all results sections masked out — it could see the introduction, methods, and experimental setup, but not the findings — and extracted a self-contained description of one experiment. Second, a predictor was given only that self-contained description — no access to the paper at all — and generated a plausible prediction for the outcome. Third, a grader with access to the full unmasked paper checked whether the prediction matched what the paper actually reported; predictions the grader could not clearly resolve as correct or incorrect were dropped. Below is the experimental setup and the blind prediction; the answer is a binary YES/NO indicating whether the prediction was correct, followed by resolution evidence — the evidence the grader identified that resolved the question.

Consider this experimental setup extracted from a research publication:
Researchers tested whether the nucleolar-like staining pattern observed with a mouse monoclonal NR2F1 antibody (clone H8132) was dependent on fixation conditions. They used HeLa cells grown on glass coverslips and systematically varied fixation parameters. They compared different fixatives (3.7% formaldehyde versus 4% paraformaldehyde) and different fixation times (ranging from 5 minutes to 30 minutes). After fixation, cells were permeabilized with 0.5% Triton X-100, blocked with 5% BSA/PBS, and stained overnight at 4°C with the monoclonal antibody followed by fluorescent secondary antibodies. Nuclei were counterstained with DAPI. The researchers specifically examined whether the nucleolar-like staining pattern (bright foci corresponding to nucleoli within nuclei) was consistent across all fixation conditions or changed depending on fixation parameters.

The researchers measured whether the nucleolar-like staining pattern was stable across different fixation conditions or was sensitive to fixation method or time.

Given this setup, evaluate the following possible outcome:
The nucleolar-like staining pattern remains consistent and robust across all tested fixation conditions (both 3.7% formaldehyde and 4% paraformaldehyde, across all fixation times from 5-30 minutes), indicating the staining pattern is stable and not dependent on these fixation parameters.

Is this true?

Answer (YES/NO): NO